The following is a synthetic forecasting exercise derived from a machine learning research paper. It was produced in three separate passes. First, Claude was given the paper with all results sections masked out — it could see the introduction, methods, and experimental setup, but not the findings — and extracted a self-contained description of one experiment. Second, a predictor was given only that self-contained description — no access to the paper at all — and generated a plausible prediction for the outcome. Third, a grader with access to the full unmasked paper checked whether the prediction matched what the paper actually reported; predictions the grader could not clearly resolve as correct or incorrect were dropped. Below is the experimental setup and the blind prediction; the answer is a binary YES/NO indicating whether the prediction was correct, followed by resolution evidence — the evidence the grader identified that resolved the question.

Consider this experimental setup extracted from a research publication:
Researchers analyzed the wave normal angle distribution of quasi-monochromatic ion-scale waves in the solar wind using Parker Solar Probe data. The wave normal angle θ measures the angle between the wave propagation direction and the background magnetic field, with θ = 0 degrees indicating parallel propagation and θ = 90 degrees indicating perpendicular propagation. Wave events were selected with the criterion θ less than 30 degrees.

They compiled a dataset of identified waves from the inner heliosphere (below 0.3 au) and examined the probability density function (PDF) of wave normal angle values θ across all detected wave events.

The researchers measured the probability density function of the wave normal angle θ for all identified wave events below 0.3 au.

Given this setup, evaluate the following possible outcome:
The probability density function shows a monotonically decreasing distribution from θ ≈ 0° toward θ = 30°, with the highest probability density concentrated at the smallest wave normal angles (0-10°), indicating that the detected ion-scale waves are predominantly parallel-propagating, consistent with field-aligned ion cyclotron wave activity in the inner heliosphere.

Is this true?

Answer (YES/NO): NO